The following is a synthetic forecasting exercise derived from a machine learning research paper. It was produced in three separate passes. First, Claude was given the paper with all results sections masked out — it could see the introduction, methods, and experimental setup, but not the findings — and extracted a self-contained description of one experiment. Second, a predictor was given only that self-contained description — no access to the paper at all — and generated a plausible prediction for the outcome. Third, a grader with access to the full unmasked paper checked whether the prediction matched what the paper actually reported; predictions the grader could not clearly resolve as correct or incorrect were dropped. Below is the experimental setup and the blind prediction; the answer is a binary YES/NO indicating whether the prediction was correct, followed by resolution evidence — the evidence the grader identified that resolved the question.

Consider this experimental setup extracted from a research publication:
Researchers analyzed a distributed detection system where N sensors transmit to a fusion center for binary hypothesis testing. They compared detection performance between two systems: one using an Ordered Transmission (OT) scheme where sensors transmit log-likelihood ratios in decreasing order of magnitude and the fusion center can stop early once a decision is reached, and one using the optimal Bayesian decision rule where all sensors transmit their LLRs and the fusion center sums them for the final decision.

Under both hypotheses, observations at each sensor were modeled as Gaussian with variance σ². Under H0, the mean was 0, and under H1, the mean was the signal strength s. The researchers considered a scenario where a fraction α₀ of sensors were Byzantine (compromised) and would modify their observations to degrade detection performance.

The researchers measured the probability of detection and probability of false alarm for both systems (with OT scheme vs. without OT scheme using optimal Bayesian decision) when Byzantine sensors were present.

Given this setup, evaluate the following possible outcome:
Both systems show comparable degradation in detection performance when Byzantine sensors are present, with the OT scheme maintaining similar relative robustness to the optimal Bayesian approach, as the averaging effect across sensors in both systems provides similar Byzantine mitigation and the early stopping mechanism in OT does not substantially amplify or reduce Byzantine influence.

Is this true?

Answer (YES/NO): YES